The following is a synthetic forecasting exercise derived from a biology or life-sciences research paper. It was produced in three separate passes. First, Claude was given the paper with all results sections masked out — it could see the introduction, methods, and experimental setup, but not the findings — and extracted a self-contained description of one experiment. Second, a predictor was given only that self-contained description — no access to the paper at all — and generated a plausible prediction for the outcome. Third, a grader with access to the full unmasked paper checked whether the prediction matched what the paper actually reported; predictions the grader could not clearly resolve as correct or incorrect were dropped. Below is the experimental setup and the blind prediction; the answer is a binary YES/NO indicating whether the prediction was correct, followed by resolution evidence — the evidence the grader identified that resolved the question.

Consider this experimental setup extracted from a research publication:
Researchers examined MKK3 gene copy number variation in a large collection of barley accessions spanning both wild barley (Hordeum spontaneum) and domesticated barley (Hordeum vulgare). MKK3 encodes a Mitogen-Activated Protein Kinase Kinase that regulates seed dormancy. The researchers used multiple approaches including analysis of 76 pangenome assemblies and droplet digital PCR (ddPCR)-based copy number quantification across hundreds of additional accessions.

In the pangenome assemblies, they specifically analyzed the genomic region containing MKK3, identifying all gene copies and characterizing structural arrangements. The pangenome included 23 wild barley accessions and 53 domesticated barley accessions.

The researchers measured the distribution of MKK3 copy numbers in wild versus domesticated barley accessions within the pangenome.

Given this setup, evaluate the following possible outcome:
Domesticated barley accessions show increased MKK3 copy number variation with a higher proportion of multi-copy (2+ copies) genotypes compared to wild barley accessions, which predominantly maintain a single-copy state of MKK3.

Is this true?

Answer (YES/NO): YES